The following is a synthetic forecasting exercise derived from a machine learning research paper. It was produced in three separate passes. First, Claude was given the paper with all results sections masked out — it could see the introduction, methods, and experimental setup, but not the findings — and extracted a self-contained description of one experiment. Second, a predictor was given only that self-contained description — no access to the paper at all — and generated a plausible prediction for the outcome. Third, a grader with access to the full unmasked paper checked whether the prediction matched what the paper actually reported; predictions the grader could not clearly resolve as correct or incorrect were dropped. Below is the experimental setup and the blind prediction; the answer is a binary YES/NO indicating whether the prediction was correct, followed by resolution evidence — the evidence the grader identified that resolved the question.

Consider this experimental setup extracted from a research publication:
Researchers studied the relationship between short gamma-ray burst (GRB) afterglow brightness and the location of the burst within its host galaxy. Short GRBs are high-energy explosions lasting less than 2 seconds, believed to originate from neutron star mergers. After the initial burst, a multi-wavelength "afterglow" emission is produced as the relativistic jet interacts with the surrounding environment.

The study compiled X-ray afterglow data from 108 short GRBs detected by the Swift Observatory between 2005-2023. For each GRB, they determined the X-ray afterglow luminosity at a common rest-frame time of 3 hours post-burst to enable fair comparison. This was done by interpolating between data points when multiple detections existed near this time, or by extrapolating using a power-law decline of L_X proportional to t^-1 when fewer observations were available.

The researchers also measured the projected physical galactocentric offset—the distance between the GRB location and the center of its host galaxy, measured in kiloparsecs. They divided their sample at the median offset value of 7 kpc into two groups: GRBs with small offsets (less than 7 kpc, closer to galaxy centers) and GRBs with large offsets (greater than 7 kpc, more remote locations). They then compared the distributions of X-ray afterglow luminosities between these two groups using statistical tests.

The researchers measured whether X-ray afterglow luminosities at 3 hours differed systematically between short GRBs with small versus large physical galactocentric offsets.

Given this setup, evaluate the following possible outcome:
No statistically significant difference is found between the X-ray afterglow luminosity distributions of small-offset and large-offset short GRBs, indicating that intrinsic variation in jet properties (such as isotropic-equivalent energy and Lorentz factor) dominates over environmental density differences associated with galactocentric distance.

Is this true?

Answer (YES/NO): NO